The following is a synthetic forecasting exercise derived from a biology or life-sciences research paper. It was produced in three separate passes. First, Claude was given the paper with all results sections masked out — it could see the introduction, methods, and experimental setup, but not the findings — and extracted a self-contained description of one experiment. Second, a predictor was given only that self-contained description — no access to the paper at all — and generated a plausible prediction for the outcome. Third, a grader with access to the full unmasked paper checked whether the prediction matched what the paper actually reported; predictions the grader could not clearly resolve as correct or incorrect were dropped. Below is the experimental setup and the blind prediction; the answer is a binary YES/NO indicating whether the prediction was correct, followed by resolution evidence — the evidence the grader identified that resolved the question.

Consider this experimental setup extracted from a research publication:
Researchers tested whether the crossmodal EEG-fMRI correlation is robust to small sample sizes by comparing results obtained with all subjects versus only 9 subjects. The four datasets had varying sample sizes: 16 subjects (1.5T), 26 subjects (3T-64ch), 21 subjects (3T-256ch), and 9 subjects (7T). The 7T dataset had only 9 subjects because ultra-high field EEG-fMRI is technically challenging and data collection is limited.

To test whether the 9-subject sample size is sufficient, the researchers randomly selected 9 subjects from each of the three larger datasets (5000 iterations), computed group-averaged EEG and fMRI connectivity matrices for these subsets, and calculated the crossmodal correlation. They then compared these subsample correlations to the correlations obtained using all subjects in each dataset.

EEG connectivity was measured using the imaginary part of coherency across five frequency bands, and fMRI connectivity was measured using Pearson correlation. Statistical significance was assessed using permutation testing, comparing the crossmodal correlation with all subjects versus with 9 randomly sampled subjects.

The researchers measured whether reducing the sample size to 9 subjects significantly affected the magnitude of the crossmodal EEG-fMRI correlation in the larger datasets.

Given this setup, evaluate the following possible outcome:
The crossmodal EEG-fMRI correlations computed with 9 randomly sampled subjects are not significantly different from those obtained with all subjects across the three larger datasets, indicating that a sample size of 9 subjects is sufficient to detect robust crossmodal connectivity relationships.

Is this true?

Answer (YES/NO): NO